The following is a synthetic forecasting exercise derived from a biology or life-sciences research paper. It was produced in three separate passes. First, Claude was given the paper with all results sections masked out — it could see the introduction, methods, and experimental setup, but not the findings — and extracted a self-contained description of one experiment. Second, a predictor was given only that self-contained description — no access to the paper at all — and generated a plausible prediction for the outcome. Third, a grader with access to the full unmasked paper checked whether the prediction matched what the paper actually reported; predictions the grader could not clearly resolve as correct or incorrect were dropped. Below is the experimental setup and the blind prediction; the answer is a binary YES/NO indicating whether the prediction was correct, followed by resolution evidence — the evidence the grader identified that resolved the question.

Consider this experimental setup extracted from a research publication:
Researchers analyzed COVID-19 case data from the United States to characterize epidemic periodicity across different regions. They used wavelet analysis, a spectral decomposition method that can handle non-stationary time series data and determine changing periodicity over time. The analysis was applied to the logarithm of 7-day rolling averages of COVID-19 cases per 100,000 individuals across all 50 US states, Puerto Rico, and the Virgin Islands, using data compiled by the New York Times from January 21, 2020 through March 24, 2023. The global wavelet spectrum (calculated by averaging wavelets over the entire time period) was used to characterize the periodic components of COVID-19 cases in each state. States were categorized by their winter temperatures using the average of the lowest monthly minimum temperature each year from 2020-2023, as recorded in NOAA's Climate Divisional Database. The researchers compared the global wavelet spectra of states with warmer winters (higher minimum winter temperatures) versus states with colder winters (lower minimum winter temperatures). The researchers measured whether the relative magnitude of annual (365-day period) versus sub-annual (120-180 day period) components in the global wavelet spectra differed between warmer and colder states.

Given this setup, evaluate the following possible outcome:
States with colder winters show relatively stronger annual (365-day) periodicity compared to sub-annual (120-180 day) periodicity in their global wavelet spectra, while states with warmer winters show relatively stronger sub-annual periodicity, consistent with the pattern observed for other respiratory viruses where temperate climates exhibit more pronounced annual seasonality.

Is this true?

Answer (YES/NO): YES